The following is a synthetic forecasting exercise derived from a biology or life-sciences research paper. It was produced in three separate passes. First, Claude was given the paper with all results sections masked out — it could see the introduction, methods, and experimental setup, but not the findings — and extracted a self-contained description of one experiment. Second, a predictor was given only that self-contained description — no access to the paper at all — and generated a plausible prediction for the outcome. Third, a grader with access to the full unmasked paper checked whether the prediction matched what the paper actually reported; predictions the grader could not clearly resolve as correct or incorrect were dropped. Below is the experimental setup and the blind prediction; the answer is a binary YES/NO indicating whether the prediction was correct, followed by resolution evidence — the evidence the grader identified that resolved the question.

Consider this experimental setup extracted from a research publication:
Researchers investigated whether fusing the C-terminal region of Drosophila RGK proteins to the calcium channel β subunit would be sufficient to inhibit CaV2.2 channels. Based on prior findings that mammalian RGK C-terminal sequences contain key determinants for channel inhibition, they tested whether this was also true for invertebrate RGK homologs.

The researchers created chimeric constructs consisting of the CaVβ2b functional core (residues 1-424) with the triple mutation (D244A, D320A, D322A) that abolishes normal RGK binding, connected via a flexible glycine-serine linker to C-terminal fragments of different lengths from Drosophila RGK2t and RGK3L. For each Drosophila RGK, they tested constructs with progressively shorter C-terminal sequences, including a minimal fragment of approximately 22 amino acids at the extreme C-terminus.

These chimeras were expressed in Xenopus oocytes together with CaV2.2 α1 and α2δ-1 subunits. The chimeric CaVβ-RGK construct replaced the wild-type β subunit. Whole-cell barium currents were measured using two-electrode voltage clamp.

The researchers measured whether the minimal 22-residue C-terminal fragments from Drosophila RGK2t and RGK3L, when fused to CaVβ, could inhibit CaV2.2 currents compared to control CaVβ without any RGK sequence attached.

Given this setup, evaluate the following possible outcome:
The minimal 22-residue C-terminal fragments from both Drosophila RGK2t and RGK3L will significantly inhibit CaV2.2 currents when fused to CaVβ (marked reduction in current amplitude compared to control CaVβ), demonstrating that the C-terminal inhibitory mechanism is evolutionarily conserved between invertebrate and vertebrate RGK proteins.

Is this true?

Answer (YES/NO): YES